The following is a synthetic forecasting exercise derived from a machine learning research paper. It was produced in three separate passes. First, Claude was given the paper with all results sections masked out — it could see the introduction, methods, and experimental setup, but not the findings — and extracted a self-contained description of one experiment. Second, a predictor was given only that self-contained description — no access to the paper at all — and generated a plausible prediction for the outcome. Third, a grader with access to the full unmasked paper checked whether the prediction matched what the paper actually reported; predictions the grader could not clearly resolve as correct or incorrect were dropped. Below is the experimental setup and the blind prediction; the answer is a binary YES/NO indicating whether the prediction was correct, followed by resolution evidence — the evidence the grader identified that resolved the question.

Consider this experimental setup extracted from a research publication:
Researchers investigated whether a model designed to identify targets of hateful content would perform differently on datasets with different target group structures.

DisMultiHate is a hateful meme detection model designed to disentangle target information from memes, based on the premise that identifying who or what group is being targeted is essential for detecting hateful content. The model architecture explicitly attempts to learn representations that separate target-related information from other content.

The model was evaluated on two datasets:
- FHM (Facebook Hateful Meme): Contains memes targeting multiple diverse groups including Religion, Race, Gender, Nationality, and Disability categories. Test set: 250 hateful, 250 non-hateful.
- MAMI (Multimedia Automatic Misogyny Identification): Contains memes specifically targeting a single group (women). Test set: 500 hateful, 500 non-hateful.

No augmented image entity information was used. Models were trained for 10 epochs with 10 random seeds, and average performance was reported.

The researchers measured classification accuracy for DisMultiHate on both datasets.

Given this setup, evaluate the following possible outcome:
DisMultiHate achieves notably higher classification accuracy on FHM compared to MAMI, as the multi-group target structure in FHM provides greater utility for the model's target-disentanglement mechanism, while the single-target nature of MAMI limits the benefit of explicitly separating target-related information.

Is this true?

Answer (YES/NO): NO